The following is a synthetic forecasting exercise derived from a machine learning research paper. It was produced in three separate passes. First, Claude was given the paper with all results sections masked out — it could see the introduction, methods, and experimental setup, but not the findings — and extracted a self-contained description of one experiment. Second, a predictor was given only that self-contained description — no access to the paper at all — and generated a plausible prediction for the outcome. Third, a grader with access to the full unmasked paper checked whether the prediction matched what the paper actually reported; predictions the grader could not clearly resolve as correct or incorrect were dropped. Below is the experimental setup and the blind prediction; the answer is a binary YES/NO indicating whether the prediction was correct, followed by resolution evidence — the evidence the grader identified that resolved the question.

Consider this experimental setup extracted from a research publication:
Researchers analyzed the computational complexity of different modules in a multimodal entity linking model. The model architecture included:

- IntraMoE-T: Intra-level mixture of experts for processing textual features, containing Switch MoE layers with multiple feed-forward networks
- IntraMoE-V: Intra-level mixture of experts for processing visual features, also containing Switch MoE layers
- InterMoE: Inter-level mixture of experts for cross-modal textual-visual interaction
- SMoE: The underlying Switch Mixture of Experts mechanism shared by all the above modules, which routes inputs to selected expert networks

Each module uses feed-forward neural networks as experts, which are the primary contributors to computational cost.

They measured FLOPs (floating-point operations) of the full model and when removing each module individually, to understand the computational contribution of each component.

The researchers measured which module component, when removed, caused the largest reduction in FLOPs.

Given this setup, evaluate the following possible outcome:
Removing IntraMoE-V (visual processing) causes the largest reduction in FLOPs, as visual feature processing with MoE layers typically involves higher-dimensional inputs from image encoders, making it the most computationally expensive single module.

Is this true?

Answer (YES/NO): NO